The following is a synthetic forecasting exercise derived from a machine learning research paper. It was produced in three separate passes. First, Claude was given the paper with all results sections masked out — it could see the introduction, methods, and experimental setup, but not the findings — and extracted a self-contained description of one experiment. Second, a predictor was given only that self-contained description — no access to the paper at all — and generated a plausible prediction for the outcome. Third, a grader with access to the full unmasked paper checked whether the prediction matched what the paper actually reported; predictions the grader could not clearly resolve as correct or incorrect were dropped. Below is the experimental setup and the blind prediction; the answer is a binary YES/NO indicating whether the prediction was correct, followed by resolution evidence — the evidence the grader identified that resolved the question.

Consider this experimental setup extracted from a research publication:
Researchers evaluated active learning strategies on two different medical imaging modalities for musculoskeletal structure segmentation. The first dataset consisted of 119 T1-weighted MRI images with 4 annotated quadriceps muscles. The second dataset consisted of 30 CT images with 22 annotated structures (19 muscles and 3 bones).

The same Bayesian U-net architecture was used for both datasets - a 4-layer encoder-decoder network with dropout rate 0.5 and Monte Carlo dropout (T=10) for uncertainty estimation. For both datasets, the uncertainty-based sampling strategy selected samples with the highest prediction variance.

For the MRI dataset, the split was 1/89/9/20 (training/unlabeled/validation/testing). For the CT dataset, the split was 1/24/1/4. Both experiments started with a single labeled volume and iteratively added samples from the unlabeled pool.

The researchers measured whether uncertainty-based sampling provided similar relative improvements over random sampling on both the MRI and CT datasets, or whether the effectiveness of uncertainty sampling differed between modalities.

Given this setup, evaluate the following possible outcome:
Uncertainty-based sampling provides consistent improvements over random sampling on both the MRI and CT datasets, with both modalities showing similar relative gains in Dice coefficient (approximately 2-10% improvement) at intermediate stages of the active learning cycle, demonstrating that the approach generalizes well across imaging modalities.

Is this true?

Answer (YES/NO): NO